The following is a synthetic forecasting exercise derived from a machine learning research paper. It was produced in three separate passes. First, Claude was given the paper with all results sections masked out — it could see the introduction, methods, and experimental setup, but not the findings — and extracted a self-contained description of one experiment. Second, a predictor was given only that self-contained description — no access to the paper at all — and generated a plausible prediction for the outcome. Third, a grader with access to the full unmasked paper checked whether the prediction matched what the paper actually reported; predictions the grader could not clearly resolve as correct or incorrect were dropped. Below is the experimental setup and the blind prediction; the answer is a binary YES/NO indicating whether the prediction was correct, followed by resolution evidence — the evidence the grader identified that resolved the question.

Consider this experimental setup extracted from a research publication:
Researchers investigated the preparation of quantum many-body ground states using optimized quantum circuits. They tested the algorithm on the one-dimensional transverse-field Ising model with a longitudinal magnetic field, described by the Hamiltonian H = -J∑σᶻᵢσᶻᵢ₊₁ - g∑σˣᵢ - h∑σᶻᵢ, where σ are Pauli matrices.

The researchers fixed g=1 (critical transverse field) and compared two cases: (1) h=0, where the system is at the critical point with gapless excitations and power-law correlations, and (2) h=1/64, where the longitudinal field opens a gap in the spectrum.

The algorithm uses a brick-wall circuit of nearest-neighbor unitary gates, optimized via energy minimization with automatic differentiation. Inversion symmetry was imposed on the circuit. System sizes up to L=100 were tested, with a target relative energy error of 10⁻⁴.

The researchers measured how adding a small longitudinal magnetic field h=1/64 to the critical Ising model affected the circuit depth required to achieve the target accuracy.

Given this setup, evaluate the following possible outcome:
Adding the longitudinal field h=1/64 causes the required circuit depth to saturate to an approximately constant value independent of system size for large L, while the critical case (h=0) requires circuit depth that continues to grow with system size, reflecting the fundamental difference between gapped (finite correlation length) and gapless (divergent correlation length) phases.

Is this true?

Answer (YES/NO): YES